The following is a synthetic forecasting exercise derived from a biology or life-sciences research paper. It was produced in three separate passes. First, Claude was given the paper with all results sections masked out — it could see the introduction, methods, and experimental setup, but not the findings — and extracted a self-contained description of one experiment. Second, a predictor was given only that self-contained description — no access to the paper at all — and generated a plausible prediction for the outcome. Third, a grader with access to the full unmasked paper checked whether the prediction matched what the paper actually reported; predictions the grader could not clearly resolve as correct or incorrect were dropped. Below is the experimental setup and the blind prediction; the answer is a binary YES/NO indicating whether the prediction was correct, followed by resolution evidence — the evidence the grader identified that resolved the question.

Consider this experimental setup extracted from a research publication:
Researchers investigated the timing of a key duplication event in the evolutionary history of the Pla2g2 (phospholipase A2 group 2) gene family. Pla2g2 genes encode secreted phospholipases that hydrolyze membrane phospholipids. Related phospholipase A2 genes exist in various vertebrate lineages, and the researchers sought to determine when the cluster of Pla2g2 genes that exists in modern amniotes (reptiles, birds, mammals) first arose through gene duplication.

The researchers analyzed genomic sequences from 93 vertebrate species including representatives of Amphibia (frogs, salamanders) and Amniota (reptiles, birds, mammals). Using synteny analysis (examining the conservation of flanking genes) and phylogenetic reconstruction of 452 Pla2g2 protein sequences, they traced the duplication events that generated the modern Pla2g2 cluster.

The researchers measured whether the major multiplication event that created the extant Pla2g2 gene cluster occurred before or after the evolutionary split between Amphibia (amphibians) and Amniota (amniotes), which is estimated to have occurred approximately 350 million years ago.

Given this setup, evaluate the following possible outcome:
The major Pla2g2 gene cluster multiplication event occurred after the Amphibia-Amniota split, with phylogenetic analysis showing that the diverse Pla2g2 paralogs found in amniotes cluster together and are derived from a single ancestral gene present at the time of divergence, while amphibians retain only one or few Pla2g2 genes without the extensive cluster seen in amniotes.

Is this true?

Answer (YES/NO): YES